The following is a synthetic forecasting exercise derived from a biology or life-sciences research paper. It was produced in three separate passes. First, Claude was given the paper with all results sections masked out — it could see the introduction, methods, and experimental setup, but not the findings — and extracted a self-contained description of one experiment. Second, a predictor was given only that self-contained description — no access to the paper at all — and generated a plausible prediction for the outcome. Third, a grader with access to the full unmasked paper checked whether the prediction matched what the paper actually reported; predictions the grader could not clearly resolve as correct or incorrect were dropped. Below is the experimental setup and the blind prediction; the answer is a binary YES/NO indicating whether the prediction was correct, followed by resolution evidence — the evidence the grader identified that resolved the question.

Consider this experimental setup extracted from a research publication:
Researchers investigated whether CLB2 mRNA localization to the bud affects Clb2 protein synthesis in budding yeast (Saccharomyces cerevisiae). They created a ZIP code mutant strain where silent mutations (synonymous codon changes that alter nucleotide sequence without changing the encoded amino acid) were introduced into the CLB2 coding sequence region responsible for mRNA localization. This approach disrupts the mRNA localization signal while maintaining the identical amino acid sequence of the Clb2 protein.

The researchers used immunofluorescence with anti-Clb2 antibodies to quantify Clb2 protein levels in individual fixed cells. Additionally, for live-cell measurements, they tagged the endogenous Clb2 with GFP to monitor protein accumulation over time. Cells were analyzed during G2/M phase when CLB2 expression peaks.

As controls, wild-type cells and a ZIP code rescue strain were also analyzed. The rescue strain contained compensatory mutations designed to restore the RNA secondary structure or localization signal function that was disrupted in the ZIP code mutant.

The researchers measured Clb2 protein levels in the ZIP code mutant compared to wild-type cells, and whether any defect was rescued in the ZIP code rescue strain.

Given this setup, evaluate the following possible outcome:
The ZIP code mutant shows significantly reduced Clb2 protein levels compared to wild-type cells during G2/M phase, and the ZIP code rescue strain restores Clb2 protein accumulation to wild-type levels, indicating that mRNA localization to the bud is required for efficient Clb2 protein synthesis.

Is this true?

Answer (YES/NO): NO